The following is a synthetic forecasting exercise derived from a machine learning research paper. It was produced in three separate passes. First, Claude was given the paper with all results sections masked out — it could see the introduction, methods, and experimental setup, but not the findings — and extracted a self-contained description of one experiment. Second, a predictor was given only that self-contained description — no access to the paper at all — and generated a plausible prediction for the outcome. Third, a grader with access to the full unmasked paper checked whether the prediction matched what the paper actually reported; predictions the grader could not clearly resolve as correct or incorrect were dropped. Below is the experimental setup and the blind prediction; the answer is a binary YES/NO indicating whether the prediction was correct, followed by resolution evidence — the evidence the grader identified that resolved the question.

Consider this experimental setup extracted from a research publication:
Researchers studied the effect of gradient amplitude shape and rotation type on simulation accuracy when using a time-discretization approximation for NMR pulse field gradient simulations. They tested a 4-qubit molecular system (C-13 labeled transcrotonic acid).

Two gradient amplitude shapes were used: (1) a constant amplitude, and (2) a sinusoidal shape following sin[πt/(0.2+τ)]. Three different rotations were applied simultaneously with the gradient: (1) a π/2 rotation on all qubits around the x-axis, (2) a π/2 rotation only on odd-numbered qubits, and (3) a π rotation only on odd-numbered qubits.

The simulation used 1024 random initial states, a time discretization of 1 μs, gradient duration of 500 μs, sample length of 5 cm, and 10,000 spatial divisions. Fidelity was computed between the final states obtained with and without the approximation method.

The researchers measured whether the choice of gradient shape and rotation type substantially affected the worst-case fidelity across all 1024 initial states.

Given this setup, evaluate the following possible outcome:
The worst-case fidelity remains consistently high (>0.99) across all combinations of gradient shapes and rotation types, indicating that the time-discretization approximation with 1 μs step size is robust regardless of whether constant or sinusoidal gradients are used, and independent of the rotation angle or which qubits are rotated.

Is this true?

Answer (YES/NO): YES